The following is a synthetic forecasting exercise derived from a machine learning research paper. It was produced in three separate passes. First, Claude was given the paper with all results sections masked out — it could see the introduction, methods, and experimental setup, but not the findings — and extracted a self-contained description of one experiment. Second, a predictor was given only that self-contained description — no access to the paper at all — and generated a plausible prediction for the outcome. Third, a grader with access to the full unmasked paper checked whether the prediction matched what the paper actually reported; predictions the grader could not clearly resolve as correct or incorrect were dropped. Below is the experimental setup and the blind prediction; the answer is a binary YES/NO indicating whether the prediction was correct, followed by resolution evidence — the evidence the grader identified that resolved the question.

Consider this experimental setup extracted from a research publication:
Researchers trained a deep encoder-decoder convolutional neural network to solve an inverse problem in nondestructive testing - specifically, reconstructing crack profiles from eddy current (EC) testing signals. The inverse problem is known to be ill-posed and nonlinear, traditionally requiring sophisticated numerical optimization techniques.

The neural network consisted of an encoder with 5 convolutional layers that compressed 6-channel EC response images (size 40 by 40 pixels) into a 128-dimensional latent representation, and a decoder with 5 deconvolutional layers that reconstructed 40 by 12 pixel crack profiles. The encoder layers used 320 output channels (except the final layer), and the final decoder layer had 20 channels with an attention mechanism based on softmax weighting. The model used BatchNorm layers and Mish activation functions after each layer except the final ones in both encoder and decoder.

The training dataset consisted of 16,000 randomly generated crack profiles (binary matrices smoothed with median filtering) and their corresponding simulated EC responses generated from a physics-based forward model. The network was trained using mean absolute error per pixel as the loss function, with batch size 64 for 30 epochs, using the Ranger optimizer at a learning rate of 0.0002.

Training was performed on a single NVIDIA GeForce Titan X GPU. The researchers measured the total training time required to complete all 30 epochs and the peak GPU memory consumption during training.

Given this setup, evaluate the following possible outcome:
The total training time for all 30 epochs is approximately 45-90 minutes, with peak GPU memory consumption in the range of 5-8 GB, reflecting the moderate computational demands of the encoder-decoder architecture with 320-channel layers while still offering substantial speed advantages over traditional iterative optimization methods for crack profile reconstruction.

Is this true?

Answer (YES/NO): NO